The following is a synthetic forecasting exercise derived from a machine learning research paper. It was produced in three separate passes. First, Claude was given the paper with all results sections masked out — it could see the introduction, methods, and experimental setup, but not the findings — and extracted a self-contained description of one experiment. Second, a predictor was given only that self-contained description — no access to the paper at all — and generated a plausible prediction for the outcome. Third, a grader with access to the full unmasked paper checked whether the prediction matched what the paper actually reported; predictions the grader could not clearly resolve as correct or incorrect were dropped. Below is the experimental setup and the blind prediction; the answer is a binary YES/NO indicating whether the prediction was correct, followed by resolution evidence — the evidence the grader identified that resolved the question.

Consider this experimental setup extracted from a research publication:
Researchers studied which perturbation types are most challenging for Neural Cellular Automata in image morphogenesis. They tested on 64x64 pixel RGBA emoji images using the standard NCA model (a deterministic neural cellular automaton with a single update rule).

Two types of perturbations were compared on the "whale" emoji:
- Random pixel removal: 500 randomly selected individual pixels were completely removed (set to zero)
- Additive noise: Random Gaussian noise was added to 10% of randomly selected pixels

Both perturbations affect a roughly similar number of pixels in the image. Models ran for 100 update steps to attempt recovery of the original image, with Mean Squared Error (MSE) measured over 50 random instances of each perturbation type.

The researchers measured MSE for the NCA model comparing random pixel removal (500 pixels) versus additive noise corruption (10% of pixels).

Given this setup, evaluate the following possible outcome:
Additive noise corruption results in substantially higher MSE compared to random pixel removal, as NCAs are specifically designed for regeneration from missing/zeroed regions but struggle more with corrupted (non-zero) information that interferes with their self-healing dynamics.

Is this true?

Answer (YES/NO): YES